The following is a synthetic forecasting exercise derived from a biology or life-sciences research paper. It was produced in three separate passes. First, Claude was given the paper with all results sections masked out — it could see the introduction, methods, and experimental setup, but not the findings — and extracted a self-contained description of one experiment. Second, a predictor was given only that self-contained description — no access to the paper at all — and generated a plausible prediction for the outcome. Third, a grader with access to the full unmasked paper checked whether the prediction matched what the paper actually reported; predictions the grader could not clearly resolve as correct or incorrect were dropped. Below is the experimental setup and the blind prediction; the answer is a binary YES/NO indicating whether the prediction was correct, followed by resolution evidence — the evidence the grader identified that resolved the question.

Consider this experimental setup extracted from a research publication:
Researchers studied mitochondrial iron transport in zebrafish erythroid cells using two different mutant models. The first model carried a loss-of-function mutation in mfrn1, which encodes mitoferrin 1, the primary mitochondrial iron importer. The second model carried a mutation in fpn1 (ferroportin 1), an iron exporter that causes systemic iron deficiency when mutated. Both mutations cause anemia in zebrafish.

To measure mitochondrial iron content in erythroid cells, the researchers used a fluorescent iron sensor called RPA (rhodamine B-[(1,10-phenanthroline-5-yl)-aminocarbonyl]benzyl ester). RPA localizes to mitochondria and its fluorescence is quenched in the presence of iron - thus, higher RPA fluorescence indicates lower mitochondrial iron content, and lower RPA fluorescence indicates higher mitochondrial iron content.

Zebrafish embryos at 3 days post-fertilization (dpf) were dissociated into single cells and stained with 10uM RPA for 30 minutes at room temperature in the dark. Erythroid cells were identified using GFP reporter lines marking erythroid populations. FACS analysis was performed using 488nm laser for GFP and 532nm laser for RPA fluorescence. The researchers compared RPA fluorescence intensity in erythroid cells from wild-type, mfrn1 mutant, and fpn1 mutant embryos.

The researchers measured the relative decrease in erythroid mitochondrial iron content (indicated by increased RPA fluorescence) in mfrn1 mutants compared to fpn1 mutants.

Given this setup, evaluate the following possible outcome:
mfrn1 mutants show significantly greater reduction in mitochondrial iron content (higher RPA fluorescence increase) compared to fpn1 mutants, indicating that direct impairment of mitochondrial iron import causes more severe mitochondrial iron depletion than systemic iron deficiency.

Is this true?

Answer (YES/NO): YES